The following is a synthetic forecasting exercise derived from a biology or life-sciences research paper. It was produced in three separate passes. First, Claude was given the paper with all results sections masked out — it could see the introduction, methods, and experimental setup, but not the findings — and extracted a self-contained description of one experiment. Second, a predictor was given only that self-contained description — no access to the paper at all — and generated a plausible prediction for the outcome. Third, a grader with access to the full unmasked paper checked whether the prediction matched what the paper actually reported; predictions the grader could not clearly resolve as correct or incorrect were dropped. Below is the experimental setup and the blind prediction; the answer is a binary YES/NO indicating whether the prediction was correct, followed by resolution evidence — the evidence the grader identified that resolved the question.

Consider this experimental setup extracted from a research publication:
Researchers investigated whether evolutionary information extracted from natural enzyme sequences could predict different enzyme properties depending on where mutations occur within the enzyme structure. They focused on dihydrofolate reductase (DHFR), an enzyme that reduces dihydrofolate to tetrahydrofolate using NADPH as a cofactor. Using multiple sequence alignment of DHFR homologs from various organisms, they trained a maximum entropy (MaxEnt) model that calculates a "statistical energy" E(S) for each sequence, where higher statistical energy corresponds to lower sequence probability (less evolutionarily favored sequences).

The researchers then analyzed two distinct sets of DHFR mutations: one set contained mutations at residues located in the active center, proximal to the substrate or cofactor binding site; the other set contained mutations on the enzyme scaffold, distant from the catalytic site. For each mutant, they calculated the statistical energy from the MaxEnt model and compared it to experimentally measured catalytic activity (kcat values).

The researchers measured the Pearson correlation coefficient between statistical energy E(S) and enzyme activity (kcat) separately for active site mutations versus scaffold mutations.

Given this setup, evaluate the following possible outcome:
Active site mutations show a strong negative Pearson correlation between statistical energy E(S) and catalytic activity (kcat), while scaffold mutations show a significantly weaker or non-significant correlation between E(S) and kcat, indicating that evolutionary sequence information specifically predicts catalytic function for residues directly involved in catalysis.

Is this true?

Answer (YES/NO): YES